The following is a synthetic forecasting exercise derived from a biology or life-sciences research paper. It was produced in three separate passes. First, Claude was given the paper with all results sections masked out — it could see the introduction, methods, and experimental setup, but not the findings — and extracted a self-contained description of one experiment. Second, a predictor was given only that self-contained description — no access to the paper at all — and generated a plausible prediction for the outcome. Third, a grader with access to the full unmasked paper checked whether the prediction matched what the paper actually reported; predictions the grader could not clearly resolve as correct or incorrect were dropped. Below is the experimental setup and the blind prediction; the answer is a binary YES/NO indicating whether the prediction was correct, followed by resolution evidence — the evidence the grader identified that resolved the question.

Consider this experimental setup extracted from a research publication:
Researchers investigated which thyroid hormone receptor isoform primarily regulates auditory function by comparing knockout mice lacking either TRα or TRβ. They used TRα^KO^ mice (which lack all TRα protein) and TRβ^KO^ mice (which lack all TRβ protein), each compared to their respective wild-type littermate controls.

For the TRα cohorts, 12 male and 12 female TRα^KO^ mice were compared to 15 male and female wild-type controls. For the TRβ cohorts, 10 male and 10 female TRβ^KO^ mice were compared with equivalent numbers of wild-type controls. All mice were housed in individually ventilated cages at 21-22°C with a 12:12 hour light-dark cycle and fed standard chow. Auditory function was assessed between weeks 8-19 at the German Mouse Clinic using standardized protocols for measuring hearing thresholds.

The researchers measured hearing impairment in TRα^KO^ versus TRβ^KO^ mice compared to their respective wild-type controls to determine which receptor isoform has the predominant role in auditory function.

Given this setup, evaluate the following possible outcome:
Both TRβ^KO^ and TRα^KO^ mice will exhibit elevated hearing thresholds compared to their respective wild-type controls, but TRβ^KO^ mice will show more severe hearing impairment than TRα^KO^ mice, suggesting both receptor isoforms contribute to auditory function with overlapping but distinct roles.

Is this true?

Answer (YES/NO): YES